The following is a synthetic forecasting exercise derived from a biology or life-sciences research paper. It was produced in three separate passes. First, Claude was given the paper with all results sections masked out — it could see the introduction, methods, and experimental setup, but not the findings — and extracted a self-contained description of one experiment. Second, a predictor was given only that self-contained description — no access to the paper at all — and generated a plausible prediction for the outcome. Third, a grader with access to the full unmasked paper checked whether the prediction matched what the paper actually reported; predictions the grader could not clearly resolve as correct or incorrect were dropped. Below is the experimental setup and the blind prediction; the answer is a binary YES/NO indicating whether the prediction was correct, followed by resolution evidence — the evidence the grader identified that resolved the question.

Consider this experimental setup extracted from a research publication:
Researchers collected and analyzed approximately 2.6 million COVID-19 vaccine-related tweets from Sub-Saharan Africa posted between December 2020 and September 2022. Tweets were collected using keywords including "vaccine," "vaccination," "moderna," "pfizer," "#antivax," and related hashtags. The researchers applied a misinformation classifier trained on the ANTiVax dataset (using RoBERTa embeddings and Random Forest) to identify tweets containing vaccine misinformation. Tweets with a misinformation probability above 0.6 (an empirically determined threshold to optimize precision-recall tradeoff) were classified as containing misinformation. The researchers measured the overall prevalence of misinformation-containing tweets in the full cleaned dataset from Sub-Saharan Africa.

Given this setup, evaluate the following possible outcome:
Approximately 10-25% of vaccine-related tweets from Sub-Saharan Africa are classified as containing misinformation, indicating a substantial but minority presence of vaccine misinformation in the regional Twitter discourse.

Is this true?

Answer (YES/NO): YES